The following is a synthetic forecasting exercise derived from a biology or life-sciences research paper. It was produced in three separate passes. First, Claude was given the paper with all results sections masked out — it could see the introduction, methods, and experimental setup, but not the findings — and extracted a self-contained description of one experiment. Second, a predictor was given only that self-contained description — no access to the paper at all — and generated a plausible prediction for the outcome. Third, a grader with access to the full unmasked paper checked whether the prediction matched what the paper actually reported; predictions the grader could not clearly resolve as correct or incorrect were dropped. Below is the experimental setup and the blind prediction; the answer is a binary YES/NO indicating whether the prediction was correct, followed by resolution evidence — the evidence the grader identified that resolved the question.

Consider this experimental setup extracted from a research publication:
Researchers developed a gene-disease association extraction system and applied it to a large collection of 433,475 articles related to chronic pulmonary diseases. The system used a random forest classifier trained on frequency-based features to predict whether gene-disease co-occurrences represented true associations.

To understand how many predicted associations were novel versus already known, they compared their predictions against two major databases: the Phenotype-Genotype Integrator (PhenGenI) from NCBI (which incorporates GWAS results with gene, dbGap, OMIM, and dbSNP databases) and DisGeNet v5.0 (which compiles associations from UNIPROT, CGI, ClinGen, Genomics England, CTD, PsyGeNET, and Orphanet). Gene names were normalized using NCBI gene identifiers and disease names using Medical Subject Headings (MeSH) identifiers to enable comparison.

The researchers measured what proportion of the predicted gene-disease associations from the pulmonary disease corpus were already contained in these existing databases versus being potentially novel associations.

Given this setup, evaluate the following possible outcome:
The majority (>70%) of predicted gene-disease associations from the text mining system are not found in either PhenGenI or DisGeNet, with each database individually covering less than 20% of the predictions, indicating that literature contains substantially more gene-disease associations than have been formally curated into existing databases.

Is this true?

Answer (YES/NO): NO